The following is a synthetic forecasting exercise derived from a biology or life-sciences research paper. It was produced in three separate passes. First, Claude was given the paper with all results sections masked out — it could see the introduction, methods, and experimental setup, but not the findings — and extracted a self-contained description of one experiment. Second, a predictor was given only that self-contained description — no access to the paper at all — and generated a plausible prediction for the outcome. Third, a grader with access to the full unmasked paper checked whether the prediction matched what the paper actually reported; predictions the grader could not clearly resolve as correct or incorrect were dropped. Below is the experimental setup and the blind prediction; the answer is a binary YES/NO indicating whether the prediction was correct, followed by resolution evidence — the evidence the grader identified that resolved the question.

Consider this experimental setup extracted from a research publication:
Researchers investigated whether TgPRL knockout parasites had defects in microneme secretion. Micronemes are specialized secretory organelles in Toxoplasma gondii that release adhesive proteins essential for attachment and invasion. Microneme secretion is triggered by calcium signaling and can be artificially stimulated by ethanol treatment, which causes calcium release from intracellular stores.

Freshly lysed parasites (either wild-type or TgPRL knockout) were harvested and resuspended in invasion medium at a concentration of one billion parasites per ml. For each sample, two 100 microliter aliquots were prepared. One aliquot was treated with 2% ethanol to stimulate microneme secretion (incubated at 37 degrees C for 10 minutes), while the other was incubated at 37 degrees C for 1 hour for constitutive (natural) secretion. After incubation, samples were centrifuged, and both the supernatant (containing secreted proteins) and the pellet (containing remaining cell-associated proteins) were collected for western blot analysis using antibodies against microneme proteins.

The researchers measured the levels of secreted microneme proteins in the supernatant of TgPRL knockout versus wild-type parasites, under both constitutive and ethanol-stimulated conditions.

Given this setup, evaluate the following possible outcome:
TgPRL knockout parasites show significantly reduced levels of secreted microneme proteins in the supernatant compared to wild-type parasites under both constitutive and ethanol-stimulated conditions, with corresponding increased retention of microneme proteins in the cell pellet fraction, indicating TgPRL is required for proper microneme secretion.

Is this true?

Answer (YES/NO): NO